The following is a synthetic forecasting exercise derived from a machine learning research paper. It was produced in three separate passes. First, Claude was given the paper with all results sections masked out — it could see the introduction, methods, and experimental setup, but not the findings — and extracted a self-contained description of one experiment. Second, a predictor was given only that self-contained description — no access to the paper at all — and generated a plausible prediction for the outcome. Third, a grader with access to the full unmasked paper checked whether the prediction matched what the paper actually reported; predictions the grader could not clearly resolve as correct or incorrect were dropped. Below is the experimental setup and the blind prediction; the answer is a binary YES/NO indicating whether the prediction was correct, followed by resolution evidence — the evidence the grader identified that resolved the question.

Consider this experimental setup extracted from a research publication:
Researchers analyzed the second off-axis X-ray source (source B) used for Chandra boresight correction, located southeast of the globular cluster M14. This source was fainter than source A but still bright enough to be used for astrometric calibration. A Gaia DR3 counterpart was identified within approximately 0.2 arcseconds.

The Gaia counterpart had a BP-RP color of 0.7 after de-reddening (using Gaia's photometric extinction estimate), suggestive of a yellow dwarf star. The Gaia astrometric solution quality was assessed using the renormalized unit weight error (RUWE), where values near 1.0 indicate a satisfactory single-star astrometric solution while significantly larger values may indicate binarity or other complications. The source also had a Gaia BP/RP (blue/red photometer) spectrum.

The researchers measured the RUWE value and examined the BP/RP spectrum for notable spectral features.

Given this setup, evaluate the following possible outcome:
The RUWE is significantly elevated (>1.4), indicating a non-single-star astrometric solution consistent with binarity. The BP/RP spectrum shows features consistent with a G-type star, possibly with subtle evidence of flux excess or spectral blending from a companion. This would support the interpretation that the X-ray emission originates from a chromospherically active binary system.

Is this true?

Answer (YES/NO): NO